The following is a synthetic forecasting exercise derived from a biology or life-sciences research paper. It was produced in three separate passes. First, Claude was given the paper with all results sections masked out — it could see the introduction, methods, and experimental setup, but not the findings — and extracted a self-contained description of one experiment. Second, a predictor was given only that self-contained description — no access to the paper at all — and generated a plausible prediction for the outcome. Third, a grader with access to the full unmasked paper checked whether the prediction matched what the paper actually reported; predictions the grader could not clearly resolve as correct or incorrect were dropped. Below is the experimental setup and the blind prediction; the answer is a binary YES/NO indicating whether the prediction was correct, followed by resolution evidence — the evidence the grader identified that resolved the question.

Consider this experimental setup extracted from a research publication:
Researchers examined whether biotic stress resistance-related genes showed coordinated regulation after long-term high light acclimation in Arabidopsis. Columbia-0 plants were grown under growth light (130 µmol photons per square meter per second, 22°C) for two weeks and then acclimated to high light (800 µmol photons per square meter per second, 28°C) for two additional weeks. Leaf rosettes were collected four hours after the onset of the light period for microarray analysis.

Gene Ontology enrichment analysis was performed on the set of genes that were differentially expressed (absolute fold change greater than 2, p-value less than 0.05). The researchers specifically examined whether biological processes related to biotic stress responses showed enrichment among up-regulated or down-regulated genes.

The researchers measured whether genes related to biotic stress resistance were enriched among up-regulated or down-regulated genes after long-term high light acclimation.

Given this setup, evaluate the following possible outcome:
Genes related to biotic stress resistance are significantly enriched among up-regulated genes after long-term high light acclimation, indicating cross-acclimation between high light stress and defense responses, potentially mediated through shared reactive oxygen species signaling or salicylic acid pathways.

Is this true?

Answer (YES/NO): NO